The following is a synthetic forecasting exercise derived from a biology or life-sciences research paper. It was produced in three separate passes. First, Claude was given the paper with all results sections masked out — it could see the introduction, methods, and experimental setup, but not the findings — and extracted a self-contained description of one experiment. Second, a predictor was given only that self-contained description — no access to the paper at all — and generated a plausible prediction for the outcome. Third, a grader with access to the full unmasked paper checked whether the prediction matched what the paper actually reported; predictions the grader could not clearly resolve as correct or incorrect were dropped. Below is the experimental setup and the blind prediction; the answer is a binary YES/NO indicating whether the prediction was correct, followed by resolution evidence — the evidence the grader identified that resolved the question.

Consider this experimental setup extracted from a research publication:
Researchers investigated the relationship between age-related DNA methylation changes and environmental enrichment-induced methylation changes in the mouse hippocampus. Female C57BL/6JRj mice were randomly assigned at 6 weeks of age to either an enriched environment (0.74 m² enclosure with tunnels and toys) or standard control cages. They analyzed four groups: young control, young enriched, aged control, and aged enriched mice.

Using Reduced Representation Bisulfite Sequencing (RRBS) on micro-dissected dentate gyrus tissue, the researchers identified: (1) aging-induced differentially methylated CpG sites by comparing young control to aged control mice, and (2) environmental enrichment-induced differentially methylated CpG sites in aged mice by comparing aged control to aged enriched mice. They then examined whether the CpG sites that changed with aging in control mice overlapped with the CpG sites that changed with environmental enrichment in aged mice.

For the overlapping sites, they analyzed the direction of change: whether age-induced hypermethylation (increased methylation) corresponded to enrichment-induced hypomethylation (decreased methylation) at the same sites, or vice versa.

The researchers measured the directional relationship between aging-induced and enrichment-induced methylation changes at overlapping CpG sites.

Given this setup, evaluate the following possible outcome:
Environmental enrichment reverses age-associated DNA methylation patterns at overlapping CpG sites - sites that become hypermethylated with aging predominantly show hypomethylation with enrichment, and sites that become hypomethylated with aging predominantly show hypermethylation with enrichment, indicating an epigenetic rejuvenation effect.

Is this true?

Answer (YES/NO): YES